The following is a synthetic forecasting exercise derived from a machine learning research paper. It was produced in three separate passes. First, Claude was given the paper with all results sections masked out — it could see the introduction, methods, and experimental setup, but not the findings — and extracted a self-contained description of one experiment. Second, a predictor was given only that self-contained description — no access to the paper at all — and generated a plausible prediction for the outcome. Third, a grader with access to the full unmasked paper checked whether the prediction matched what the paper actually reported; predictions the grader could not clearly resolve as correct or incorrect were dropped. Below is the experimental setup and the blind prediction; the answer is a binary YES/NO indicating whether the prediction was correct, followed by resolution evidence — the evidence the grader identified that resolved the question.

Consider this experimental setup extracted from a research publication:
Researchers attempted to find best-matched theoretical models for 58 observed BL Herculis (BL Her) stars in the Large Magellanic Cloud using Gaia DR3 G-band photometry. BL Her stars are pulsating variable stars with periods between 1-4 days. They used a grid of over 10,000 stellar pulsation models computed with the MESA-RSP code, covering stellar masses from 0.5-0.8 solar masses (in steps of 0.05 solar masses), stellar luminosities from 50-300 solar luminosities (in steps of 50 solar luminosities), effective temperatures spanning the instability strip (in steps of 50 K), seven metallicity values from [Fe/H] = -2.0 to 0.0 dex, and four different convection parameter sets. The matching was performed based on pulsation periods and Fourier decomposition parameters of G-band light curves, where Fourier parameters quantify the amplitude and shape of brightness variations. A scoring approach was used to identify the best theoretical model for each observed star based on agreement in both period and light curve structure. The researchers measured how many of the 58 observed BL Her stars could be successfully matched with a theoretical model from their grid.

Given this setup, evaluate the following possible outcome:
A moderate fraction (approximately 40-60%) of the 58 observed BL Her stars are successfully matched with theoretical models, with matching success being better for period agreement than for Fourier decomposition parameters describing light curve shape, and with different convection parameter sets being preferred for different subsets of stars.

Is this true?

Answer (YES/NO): NO